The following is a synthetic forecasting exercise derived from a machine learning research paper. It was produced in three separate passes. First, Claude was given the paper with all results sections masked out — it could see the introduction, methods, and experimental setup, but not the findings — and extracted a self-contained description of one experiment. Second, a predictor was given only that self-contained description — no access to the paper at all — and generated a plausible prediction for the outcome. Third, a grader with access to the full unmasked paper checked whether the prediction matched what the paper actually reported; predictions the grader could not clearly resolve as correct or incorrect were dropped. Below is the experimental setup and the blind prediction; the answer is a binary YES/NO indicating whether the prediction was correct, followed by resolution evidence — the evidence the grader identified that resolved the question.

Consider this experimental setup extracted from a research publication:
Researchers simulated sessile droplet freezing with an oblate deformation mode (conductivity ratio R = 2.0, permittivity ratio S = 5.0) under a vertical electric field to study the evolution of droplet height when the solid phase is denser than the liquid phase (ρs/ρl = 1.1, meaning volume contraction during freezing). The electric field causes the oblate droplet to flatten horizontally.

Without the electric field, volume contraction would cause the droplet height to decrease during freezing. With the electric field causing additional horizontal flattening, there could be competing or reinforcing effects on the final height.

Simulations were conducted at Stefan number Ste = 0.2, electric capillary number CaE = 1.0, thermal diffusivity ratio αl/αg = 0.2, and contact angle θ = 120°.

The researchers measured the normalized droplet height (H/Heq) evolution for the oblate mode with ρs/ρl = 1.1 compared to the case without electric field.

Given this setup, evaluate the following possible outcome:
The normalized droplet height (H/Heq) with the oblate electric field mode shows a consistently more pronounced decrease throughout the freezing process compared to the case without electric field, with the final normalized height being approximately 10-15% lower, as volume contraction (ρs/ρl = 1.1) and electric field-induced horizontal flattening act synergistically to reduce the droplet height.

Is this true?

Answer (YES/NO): NO